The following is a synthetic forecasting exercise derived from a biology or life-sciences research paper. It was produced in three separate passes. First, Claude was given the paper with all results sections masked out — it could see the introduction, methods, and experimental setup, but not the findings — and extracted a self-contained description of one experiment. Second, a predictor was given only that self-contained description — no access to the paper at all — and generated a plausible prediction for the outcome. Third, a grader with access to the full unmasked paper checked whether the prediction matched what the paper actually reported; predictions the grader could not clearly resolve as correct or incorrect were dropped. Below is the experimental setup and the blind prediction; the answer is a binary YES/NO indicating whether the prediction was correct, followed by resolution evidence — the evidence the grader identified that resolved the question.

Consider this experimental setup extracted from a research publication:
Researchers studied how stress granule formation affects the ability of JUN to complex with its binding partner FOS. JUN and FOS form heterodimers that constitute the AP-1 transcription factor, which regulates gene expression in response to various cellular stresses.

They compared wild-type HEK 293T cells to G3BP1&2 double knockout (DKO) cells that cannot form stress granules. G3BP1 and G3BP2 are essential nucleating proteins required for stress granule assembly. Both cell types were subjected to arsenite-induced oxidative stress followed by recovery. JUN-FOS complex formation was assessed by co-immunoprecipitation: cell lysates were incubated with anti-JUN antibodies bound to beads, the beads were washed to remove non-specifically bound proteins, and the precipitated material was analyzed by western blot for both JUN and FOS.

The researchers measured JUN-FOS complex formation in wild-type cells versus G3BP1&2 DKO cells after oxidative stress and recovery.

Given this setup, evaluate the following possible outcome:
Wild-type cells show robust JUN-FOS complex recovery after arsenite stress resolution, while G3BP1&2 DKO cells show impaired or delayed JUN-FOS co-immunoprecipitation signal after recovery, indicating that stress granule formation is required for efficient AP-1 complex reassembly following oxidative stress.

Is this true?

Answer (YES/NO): YES